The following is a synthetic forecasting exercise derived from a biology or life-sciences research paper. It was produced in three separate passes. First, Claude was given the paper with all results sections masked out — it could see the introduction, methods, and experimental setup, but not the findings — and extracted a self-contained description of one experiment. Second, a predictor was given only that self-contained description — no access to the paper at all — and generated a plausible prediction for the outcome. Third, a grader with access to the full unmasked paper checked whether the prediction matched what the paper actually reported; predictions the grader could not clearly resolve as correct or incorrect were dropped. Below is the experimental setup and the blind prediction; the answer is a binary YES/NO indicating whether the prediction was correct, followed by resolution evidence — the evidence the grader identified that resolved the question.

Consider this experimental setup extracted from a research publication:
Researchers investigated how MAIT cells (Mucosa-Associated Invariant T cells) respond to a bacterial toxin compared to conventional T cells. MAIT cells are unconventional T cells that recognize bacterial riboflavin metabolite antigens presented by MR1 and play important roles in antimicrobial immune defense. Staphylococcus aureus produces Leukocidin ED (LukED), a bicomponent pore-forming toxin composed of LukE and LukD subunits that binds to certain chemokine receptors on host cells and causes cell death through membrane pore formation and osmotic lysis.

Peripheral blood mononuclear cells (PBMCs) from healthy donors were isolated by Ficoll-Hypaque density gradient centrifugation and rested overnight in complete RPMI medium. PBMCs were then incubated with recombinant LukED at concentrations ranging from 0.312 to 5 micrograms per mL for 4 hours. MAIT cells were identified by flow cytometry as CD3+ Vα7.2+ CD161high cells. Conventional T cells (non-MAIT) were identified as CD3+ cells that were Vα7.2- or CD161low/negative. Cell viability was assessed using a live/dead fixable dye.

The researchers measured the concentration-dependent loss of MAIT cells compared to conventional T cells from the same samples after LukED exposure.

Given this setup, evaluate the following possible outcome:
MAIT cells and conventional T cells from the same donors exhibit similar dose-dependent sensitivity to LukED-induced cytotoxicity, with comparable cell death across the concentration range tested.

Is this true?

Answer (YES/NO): NO